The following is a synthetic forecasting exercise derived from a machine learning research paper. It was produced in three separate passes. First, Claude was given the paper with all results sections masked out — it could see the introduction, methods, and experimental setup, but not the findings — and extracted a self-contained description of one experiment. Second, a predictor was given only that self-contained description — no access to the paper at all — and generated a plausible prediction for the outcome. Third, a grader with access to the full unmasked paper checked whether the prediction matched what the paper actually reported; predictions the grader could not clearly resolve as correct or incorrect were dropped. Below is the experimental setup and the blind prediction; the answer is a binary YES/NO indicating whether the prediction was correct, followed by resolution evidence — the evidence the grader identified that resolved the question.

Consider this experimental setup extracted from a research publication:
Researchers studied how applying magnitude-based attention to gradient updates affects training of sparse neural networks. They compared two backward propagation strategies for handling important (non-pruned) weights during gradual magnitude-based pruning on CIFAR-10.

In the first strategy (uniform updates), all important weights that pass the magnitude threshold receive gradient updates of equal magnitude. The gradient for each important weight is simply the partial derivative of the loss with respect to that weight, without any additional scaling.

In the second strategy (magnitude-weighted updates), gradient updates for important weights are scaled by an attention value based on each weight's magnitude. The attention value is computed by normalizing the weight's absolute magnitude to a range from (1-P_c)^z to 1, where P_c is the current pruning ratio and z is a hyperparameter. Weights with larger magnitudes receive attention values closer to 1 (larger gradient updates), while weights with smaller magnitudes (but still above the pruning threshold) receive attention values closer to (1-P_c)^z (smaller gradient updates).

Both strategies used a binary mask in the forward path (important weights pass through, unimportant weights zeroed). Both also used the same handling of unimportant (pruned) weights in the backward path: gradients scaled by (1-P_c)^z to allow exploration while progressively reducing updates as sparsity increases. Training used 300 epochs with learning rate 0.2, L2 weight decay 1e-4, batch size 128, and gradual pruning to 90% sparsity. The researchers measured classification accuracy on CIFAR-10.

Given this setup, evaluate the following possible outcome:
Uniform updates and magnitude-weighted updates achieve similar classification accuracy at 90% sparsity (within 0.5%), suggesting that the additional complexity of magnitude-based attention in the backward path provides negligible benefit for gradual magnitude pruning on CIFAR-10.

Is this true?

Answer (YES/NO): YES